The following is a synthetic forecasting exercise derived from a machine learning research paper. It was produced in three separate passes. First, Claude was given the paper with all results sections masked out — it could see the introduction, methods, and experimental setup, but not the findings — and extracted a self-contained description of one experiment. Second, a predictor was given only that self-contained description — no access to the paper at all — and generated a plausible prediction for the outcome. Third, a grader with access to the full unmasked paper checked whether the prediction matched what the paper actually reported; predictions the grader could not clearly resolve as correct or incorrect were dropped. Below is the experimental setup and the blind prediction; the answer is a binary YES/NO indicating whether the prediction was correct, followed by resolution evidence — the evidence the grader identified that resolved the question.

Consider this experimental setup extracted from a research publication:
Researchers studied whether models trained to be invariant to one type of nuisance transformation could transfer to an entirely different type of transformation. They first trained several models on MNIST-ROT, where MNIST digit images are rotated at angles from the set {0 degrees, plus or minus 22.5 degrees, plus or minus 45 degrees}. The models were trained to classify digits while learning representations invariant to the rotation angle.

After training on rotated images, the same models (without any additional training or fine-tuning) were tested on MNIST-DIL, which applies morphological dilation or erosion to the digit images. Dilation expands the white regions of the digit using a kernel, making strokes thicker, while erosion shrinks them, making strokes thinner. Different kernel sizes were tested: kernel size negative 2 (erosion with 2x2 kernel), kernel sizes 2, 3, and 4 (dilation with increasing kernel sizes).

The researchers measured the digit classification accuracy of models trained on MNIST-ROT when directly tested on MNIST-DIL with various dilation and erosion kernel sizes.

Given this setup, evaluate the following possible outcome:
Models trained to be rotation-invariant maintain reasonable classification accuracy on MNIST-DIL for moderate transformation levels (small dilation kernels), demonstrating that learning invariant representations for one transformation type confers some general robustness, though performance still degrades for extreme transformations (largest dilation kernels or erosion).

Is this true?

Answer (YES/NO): NO